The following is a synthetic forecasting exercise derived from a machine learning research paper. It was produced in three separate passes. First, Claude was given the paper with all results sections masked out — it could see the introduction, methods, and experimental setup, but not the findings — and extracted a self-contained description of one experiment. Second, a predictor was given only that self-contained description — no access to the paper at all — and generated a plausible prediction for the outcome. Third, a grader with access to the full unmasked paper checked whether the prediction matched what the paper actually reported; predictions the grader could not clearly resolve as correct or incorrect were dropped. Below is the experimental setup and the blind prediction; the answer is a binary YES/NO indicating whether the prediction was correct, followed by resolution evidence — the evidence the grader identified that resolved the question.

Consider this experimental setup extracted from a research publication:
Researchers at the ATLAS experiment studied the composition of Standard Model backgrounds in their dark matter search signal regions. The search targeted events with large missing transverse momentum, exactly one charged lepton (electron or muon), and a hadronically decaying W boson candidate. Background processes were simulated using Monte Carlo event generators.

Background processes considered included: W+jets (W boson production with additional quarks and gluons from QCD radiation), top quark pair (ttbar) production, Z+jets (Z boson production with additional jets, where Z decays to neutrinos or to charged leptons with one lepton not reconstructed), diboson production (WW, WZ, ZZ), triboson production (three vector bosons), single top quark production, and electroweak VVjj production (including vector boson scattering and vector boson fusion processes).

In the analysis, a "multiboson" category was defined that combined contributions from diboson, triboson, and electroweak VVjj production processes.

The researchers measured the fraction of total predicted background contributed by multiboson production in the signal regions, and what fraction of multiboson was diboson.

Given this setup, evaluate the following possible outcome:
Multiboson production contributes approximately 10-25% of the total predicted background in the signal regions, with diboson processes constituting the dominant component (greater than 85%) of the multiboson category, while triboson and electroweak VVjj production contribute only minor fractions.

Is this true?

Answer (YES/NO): YES